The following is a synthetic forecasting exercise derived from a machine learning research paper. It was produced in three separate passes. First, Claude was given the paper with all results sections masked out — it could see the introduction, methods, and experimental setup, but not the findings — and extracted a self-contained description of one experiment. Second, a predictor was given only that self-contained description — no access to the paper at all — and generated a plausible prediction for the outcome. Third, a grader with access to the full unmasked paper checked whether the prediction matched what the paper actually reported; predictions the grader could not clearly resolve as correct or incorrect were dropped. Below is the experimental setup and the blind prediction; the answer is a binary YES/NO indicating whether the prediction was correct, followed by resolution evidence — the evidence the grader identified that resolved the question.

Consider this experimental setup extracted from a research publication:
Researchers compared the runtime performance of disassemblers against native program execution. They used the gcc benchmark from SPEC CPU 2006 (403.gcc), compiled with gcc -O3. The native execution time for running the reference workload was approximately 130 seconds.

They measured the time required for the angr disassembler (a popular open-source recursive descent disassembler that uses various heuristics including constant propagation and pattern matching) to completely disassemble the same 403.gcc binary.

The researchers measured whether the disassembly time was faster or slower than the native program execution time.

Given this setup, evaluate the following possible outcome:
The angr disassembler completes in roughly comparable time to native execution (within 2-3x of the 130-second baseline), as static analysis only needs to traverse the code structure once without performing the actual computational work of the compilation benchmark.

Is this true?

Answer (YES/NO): NO